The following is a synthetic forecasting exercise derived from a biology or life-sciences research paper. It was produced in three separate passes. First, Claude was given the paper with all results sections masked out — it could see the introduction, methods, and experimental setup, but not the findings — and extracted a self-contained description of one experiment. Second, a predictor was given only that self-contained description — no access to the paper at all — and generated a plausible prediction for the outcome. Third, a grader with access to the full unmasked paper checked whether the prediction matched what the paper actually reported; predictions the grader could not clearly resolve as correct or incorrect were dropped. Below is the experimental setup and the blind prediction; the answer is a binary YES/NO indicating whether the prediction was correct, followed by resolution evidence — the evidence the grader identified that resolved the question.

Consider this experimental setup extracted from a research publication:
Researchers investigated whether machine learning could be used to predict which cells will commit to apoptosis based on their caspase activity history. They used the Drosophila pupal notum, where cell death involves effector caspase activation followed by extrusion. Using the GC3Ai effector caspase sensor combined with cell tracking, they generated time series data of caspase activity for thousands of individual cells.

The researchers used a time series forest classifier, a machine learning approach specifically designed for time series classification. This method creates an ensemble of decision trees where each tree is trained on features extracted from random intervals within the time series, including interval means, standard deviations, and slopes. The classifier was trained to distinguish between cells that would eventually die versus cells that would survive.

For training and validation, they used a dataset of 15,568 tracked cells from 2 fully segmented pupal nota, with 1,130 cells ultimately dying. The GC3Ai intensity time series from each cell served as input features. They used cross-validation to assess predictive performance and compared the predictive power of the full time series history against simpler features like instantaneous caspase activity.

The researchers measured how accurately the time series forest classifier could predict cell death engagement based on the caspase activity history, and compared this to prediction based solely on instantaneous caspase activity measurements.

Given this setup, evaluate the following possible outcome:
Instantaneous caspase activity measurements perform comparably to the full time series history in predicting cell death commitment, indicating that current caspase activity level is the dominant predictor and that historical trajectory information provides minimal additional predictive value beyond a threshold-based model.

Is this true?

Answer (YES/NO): NO